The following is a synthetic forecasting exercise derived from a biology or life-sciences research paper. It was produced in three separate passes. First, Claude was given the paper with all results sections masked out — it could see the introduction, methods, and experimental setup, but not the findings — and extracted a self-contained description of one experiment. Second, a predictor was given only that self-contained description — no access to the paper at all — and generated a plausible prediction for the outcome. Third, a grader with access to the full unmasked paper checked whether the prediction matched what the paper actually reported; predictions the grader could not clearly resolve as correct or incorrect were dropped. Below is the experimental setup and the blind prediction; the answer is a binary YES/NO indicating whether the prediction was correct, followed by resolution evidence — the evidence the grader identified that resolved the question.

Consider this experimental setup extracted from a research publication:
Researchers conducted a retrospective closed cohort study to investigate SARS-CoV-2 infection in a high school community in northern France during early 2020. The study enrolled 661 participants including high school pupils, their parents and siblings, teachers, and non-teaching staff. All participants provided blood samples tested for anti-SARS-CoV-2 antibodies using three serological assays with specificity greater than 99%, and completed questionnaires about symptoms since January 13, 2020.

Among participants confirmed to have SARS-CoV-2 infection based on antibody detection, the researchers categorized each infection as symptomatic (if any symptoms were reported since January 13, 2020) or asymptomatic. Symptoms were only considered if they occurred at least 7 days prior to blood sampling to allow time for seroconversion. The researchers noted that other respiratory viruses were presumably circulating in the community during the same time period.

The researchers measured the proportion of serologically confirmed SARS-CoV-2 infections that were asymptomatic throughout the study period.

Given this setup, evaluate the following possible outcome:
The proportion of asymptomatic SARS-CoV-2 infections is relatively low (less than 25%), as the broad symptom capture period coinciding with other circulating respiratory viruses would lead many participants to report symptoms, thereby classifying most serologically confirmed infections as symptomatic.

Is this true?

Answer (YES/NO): YES